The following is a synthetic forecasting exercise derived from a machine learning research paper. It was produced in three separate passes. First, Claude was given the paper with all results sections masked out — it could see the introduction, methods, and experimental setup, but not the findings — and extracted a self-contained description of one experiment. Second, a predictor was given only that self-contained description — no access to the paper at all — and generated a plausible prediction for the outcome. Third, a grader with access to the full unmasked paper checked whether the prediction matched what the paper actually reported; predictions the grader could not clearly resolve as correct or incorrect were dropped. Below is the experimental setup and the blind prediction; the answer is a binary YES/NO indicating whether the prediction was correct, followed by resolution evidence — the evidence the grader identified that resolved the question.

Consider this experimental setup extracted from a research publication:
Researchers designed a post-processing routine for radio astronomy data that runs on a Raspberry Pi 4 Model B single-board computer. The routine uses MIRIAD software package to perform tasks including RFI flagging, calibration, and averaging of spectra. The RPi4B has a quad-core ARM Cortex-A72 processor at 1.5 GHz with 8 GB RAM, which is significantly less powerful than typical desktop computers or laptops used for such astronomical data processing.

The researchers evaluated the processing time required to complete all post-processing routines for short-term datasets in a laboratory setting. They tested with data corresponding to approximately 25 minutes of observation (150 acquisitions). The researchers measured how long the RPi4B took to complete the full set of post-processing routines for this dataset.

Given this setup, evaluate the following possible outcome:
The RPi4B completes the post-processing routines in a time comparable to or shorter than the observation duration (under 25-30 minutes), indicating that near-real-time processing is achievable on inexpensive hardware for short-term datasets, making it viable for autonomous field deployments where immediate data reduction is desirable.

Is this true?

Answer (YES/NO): NO